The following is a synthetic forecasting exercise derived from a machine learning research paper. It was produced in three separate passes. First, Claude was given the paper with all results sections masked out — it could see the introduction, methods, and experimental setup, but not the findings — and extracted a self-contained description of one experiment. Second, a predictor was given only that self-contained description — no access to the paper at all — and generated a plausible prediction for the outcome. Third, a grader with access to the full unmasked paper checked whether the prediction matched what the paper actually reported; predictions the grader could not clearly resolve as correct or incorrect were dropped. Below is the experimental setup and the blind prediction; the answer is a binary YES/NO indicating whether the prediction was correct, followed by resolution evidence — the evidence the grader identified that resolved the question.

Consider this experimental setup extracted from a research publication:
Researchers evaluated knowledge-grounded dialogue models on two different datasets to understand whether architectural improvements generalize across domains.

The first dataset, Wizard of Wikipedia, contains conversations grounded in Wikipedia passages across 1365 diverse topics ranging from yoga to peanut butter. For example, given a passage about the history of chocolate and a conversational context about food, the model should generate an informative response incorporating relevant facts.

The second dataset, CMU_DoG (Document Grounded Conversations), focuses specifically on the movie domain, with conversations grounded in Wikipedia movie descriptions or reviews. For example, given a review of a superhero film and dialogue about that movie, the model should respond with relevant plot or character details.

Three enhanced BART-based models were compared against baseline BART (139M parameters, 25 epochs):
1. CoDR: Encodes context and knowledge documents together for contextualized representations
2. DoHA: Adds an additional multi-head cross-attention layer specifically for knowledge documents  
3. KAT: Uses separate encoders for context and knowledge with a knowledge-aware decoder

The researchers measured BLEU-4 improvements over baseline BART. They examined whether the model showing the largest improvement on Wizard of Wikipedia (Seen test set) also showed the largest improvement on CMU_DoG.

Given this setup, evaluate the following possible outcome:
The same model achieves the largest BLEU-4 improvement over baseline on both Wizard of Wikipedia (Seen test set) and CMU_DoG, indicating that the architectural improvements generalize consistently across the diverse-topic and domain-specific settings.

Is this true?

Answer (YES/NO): NO